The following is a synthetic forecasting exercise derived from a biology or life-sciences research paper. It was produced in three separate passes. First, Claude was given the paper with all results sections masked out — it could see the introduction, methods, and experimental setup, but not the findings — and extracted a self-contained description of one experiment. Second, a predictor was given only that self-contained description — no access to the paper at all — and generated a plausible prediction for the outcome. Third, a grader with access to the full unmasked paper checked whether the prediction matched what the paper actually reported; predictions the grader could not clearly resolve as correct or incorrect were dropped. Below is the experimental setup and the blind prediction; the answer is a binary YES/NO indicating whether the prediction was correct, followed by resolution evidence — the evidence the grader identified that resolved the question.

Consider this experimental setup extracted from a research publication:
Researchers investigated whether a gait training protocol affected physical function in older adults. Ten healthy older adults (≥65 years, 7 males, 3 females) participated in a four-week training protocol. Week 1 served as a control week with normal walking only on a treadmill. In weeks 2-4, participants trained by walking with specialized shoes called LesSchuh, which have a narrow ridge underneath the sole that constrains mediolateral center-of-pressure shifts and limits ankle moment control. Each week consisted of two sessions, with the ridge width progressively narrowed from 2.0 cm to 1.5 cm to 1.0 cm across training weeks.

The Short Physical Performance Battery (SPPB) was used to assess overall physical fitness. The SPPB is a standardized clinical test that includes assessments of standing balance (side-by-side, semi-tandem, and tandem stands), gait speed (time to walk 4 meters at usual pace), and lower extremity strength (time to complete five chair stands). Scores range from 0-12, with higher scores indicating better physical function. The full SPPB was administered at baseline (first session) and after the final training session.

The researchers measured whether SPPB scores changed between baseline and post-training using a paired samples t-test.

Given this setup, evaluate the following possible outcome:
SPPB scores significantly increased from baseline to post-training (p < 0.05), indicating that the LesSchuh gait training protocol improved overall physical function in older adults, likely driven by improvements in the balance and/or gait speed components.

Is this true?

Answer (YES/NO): NO